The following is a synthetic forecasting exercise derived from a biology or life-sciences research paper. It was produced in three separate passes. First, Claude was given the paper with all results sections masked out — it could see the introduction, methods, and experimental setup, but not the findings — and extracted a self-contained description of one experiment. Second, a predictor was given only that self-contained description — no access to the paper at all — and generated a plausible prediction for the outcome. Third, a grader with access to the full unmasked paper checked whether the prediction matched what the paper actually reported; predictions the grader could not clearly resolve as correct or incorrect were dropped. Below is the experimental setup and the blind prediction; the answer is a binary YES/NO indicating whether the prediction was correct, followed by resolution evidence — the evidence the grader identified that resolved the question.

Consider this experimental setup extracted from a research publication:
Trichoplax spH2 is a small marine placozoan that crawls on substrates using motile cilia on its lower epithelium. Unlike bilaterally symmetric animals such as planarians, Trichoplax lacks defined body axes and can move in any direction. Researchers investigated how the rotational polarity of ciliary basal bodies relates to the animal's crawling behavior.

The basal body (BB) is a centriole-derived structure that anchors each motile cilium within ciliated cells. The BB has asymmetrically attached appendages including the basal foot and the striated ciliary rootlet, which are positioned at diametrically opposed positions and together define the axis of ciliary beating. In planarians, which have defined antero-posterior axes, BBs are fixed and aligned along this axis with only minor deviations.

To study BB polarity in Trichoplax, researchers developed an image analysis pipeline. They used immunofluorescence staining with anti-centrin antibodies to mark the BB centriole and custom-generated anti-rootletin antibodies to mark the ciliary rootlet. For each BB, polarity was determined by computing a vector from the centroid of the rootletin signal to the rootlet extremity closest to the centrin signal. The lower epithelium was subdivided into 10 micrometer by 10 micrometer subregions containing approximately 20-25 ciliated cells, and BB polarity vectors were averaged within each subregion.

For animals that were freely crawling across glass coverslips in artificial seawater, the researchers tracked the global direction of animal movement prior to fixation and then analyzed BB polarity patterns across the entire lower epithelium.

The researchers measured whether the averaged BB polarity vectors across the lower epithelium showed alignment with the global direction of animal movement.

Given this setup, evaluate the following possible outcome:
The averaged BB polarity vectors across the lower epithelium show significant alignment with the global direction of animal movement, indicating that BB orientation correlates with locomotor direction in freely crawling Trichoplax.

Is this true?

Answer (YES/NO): YES